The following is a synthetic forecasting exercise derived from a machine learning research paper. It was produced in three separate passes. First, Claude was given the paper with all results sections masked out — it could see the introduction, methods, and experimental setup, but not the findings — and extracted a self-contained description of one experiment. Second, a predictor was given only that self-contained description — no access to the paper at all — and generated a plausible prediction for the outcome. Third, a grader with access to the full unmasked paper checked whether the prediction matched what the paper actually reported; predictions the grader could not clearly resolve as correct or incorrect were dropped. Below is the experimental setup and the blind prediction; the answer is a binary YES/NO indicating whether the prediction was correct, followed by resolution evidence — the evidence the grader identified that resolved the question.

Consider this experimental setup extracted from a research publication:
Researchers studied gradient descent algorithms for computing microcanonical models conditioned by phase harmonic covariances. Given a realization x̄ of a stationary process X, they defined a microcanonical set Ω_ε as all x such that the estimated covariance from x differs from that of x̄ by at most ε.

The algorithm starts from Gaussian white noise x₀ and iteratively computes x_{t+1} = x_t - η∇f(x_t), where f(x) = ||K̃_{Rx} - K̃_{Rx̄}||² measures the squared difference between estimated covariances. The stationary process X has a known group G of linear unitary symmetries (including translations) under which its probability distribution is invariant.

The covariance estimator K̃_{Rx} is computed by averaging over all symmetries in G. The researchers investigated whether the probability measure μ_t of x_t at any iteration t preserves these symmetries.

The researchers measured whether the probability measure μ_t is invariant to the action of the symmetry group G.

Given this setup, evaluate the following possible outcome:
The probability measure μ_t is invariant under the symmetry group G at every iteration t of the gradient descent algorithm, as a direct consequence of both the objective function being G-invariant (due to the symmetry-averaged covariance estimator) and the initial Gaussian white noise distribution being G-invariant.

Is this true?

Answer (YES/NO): YES